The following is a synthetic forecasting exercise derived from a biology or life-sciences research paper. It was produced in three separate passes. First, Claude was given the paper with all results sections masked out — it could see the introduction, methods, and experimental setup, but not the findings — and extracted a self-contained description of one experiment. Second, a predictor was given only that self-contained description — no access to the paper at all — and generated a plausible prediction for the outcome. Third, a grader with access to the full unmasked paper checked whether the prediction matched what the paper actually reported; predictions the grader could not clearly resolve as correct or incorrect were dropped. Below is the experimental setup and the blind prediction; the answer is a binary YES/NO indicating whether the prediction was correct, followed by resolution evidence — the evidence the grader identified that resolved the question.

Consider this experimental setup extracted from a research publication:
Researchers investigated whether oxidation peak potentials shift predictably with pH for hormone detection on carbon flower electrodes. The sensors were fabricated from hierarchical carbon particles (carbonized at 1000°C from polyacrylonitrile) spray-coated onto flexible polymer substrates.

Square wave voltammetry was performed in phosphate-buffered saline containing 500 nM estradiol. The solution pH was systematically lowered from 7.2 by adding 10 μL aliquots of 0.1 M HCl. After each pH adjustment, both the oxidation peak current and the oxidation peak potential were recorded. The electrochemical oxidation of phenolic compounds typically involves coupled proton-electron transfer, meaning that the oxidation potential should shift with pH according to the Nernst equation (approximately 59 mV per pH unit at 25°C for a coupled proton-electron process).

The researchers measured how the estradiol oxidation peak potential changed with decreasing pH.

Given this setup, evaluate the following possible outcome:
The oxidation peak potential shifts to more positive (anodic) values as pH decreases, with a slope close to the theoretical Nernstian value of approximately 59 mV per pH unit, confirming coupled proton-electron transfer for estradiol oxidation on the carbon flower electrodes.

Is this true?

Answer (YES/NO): YES